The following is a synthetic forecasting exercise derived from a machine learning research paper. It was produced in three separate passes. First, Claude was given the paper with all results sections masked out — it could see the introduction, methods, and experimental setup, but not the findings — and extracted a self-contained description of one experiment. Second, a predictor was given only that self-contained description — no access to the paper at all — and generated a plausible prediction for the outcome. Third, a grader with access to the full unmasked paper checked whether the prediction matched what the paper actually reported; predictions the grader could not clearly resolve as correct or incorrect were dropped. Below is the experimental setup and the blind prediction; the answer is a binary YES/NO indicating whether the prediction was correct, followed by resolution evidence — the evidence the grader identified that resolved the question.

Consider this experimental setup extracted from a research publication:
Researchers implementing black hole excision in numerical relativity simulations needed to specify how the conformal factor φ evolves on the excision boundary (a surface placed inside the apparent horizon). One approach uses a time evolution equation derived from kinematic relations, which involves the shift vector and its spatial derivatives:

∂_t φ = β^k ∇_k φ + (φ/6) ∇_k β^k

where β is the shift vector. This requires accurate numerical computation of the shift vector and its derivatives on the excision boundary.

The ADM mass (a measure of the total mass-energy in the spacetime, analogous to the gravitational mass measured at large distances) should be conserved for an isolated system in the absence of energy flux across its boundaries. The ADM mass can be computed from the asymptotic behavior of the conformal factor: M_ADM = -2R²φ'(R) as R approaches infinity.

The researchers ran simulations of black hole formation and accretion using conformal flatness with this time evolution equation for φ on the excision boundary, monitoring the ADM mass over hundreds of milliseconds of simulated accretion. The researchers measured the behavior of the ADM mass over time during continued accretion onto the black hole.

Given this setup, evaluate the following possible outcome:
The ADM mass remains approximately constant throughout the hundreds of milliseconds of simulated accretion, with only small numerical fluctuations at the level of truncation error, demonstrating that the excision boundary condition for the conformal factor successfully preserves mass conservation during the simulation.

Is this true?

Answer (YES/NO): NO